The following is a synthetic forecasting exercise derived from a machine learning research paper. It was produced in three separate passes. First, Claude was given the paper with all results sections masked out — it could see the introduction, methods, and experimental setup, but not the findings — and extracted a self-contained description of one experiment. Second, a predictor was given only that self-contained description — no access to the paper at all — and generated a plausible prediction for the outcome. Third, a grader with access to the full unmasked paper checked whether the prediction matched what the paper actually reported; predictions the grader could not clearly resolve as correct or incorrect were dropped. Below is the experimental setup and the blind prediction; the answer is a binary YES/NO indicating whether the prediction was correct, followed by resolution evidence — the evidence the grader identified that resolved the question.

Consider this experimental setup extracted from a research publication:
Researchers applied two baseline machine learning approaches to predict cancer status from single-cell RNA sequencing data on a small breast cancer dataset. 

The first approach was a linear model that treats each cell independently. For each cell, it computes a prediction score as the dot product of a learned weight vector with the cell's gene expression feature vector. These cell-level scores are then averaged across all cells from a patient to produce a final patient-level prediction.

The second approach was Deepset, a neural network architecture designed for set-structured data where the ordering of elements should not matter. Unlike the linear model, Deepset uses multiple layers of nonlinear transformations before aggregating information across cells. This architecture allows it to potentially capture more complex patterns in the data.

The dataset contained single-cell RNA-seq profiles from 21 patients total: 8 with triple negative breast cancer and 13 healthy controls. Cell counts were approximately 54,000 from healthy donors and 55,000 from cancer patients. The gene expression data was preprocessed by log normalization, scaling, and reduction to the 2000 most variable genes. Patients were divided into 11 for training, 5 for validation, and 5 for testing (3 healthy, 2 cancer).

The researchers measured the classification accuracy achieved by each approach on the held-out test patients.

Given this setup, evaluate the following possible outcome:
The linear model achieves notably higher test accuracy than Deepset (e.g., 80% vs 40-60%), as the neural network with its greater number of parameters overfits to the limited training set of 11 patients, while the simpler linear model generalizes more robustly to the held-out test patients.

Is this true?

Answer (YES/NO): NO